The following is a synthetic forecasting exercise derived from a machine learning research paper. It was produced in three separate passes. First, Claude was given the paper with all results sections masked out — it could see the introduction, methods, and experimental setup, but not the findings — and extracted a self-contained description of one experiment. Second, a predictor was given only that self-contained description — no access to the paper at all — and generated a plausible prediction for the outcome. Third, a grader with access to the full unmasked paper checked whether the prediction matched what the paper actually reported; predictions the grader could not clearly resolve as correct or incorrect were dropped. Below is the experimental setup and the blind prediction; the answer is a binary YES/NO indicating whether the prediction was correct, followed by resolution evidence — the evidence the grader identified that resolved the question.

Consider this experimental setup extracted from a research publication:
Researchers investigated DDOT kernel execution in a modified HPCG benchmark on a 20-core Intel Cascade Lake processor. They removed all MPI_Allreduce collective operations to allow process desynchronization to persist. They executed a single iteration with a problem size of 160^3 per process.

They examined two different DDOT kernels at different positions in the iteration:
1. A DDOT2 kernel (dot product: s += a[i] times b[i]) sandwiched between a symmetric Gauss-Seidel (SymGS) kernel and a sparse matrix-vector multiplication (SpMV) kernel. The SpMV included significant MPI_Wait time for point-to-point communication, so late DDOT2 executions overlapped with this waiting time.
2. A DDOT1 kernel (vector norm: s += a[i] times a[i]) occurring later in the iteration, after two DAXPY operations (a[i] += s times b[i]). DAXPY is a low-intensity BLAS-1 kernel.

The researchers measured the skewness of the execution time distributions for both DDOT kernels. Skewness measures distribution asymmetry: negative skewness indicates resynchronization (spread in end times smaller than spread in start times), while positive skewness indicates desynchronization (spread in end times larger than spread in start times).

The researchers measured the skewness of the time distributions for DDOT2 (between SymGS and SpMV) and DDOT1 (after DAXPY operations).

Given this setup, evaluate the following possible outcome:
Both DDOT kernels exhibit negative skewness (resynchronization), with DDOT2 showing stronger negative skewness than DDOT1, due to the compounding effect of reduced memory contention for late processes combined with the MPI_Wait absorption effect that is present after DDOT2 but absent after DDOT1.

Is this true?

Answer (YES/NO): NO